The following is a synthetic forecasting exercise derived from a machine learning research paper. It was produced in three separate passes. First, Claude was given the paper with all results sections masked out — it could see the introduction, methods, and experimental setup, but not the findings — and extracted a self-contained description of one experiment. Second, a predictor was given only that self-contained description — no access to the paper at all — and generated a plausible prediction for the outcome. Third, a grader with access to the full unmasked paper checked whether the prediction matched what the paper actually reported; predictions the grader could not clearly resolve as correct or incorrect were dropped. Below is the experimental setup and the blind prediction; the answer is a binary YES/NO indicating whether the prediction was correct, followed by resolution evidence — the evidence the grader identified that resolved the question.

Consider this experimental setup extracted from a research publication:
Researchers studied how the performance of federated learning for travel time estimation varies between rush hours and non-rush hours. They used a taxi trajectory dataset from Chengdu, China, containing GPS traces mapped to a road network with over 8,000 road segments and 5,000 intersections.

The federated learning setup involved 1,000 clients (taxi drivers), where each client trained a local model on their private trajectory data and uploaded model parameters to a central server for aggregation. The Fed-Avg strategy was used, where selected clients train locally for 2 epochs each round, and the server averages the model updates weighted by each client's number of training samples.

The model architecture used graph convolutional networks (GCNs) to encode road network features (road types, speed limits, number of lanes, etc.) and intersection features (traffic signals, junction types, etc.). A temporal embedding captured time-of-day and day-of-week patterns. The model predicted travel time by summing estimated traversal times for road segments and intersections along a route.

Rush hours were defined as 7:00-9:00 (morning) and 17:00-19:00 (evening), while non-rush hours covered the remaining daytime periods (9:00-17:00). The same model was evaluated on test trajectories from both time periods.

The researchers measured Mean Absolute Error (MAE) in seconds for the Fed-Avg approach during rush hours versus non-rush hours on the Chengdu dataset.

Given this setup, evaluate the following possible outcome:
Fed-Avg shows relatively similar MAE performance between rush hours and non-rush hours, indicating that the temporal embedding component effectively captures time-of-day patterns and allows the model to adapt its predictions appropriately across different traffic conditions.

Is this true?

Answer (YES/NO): NO